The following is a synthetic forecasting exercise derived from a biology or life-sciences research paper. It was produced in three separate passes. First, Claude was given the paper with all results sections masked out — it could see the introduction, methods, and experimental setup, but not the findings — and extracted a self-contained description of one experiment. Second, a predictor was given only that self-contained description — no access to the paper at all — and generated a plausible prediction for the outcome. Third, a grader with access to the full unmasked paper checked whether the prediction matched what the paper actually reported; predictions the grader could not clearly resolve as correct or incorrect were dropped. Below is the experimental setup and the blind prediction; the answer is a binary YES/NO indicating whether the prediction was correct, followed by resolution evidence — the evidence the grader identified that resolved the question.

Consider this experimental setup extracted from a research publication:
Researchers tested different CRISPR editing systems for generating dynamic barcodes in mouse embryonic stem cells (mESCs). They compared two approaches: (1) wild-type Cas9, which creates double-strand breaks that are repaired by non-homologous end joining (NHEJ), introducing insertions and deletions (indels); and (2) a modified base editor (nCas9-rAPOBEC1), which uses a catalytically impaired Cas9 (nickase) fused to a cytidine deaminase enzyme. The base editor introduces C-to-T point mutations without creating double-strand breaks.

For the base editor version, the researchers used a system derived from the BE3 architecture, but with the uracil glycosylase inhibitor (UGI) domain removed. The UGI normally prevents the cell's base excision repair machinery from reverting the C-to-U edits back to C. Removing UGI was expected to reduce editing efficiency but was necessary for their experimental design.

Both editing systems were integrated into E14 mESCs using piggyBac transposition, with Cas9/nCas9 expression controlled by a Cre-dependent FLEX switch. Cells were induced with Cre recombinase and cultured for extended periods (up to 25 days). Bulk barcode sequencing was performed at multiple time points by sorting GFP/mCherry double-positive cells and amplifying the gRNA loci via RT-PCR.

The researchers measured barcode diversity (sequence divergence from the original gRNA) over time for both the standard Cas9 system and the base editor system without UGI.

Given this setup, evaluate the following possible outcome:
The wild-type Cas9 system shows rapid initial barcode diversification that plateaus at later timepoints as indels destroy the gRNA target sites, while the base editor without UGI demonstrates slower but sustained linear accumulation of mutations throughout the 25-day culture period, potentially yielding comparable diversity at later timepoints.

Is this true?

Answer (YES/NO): NO